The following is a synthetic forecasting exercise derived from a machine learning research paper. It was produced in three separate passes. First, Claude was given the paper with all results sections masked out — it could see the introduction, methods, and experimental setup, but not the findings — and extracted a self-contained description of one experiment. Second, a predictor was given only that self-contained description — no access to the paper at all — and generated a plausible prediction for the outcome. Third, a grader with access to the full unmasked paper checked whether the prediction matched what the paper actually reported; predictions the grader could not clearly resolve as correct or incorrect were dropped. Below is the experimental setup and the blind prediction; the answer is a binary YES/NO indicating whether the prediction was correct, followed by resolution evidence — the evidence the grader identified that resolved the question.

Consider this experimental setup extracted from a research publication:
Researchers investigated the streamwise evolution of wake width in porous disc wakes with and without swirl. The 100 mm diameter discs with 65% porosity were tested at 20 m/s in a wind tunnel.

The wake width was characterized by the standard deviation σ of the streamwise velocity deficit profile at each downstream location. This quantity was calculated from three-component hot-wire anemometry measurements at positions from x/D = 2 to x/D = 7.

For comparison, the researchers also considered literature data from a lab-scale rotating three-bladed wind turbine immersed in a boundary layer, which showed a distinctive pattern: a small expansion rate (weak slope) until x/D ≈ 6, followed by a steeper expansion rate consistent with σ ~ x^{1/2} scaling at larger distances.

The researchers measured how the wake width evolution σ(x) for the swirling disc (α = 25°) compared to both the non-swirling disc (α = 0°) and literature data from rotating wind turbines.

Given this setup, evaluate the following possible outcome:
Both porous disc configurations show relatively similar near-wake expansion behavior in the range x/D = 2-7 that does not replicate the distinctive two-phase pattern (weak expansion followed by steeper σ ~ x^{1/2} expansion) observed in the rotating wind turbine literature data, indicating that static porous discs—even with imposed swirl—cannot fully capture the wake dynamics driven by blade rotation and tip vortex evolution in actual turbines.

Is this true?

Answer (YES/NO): NO